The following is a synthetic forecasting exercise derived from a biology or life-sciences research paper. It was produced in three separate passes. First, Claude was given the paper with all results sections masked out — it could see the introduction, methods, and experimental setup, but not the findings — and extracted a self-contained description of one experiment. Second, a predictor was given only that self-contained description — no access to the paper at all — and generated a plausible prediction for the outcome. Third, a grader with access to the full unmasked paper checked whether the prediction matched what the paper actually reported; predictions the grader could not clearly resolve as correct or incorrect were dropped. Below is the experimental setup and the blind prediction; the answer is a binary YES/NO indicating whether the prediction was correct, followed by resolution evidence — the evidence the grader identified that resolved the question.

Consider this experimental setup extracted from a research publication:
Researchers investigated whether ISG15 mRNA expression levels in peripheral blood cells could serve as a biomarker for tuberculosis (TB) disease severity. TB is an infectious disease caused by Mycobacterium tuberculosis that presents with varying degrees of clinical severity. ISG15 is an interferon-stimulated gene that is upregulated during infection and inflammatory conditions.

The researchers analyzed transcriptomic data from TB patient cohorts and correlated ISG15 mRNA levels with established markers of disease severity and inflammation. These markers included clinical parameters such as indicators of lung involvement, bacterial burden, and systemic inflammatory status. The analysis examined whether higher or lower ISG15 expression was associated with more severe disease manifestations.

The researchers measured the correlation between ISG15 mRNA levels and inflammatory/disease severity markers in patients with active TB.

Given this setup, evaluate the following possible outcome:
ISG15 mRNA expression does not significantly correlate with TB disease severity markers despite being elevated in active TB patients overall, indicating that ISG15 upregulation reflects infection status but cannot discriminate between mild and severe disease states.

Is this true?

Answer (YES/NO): NO